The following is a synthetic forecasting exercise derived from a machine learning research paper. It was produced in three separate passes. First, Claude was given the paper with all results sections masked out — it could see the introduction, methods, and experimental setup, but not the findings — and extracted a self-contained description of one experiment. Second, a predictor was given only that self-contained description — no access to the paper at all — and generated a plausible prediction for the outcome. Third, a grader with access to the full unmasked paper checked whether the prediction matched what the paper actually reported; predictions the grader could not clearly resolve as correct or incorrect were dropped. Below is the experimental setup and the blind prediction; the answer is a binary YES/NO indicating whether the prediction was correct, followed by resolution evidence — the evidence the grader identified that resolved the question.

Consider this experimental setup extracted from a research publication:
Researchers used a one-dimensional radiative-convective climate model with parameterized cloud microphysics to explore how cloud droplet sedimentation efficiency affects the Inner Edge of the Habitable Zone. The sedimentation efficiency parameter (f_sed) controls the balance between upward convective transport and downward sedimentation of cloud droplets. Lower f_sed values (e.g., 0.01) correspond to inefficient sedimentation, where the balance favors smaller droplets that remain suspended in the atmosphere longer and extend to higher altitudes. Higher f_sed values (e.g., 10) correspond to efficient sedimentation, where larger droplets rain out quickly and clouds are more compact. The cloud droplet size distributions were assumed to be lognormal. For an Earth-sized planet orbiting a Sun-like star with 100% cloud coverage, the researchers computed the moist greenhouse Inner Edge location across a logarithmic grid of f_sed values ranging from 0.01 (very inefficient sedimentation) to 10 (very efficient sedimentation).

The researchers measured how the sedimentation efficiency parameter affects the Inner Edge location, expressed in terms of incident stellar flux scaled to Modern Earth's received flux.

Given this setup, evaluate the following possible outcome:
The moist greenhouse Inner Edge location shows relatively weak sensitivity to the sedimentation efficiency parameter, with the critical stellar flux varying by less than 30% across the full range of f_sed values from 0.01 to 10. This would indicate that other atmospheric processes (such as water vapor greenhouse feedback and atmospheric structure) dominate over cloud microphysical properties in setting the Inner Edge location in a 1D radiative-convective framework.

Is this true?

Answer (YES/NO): NO